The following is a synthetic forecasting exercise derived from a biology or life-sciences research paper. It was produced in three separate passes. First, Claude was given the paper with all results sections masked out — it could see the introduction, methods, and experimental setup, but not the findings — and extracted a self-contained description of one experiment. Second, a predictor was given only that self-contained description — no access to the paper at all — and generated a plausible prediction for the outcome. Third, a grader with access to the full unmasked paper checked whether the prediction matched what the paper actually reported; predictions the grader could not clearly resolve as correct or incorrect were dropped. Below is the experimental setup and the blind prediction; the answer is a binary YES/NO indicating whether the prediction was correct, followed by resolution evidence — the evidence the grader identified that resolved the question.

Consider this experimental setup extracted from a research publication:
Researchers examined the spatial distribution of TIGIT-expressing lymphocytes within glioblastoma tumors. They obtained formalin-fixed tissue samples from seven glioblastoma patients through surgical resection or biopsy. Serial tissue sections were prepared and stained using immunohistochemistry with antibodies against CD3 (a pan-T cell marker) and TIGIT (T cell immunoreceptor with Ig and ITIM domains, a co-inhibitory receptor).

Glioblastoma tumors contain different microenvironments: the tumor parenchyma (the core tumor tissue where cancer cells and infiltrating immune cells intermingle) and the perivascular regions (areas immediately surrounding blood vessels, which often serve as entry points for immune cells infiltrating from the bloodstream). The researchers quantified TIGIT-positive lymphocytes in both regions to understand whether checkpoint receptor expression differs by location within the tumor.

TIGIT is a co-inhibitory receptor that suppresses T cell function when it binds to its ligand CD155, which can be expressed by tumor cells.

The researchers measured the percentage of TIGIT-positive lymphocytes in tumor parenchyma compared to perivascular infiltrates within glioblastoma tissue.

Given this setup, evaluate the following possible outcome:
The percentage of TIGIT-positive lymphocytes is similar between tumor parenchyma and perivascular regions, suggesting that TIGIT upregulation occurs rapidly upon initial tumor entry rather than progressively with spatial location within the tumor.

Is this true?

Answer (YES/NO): NO